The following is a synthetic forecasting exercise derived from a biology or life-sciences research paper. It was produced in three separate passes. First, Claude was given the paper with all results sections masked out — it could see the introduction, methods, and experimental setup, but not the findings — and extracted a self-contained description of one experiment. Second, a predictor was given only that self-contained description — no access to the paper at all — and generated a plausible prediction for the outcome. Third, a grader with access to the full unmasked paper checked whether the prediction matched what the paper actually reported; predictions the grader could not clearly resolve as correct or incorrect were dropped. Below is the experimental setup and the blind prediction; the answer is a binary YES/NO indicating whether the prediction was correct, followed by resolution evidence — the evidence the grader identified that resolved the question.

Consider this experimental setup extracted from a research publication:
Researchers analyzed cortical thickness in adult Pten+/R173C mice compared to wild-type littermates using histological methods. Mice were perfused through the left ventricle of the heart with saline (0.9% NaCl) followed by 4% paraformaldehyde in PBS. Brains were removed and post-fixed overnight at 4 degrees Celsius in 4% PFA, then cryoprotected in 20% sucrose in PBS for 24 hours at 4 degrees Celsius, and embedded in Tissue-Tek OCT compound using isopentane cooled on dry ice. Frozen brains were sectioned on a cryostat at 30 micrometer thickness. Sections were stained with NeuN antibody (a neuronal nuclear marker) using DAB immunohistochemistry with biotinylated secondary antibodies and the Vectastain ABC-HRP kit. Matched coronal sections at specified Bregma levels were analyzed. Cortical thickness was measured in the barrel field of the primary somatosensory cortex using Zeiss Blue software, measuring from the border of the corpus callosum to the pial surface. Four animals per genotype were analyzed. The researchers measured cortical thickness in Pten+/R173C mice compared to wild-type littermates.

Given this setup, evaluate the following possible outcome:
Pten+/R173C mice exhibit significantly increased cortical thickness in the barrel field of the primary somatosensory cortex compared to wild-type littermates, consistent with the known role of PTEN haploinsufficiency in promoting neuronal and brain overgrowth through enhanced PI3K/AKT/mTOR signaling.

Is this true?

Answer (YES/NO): YES